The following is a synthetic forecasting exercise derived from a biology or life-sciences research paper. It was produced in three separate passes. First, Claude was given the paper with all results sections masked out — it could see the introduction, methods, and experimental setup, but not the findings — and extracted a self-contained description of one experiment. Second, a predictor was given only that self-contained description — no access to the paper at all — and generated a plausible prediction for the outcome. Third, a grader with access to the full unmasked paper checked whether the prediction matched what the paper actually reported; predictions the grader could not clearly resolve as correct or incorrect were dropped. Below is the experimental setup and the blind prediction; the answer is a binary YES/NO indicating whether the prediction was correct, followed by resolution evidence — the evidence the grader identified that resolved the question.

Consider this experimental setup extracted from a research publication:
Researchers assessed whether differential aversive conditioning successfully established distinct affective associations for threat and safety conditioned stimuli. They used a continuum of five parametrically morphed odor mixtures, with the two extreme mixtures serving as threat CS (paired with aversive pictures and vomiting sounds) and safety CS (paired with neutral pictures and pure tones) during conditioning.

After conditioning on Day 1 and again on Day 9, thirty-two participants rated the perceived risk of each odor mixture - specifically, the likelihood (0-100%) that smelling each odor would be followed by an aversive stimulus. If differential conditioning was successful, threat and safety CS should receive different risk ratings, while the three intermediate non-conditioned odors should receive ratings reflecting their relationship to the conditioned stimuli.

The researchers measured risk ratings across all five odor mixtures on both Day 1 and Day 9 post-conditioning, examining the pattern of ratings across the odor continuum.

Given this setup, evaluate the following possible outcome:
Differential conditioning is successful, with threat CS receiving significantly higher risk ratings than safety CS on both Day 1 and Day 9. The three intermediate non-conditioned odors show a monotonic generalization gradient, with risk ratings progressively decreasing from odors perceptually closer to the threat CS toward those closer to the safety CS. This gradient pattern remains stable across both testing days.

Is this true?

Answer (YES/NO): NO